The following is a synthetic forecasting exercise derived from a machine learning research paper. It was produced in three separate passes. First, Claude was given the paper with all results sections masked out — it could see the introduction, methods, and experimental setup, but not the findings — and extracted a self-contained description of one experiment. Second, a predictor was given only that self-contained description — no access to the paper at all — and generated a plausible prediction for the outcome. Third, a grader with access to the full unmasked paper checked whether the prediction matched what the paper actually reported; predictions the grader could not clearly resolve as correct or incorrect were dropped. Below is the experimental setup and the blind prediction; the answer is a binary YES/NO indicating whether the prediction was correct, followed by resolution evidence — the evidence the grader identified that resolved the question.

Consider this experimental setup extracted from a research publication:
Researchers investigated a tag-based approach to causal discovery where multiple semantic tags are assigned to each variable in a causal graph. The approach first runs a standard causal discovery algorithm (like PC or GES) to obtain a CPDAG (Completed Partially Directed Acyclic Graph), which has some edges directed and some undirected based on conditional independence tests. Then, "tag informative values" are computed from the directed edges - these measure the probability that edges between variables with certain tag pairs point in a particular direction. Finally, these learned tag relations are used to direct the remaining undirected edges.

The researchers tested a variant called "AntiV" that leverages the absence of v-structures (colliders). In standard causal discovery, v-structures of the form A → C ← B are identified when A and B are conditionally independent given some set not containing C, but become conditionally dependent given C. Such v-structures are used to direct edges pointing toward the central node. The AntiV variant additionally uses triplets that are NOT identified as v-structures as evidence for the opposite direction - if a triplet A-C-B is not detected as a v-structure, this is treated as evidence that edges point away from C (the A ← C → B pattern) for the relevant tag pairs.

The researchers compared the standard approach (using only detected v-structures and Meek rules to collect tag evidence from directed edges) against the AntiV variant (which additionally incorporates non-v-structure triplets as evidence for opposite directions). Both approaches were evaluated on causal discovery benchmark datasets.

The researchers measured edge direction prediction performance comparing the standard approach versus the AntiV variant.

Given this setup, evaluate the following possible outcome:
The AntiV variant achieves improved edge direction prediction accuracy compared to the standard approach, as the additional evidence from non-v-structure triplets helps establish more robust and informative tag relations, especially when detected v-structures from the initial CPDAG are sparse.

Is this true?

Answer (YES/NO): NO